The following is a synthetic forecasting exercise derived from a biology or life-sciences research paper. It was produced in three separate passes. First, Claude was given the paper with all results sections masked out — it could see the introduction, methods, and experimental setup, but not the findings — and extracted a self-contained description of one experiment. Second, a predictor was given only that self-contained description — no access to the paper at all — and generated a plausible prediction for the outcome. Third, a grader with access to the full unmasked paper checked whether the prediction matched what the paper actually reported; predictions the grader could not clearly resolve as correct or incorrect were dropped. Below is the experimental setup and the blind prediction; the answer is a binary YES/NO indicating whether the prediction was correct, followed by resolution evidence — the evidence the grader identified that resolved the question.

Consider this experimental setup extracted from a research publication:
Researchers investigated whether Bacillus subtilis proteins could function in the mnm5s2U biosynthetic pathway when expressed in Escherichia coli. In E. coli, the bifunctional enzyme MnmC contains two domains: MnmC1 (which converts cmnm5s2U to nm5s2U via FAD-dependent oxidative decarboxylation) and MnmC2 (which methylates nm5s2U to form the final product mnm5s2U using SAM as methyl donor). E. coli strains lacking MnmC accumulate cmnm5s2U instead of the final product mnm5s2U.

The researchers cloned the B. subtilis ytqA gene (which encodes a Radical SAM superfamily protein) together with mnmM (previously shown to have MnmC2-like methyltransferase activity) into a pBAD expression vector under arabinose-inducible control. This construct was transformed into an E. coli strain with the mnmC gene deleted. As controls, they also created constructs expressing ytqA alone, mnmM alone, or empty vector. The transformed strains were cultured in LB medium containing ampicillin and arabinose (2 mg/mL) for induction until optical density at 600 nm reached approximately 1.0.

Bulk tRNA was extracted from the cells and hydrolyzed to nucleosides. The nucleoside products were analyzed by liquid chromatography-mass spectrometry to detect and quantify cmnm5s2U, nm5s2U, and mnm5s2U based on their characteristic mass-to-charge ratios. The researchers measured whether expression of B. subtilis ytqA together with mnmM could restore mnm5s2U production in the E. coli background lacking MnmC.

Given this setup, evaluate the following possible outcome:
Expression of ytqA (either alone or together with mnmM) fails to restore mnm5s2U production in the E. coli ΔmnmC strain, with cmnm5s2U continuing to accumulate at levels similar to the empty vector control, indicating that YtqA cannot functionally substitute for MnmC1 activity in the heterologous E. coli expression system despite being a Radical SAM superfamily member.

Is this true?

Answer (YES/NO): NO